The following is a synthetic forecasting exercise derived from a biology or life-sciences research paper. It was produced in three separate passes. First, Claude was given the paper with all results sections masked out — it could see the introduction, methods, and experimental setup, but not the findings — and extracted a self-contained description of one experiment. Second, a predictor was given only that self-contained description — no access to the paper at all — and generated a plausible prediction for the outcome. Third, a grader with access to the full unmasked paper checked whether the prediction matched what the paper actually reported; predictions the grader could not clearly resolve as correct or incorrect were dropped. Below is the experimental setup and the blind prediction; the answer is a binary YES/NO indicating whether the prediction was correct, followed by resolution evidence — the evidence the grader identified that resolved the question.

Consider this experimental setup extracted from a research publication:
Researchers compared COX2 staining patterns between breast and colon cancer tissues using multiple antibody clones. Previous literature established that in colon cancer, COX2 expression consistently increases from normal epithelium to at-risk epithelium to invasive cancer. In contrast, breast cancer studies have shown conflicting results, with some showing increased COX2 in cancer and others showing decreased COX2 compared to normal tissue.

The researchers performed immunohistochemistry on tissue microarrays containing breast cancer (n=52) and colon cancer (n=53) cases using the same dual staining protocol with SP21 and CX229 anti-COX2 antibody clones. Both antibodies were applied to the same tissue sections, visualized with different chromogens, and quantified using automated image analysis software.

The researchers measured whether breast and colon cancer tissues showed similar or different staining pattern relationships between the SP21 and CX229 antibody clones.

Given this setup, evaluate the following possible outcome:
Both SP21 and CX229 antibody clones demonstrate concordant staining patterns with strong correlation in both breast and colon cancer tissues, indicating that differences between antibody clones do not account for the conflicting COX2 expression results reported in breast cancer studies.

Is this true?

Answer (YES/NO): NO